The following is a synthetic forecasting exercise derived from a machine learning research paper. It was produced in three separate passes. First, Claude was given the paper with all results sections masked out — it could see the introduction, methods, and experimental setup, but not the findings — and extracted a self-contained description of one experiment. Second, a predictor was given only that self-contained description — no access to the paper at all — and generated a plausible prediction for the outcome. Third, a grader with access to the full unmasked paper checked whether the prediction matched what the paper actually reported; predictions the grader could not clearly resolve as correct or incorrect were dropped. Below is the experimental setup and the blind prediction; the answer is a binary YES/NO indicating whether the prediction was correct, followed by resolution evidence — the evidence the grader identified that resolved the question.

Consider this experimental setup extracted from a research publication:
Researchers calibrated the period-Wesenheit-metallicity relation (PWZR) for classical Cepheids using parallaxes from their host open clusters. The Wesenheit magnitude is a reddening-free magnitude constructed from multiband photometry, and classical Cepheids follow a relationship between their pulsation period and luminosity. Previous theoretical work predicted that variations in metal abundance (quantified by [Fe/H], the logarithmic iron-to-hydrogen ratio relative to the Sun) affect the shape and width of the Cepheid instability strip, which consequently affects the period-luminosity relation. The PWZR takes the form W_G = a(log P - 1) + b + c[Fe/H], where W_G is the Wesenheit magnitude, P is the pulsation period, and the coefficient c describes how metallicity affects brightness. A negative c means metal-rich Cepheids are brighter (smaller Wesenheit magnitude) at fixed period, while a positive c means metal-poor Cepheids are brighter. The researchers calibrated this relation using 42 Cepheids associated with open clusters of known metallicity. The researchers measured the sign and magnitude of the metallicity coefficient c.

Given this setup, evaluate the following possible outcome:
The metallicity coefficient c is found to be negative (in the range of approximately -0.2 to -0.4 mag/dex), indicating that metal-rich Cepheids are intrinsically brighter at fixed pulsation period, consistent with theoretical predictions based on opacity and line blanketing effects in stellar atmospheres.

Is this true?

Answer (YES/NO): YES